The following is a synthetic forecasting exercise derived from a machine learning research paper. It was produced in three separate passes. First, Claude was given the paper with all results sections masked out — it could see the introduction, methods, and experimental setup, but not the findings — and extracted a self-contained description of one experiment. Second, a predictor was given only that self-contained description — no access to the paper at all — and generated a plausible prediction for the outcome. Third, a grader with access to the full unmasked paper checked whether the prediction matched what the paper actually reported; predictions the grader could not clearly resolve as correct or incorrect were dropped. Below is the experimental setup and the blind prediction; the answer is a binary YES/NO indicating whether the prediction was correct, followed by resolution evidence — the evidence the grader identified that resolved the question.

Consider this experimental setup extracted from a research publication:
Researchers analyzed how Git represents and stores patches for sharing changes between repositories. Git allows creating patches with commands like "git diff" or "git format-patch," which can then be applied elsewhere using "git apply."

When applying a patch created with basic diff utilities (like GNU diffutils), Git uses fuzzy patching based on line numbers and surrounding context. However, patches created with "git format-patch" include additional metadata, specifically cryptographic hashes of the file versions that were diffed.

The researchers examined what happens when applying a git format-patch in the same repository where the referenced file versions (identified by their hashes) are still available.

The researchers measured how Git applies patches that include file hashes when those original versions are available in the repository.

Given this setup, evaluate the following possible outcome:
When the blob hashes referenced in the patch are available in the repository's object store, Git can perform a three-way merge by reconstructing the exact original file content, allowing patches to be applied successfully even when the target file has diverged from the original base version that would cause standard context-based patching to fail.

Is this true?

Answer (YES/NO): YES